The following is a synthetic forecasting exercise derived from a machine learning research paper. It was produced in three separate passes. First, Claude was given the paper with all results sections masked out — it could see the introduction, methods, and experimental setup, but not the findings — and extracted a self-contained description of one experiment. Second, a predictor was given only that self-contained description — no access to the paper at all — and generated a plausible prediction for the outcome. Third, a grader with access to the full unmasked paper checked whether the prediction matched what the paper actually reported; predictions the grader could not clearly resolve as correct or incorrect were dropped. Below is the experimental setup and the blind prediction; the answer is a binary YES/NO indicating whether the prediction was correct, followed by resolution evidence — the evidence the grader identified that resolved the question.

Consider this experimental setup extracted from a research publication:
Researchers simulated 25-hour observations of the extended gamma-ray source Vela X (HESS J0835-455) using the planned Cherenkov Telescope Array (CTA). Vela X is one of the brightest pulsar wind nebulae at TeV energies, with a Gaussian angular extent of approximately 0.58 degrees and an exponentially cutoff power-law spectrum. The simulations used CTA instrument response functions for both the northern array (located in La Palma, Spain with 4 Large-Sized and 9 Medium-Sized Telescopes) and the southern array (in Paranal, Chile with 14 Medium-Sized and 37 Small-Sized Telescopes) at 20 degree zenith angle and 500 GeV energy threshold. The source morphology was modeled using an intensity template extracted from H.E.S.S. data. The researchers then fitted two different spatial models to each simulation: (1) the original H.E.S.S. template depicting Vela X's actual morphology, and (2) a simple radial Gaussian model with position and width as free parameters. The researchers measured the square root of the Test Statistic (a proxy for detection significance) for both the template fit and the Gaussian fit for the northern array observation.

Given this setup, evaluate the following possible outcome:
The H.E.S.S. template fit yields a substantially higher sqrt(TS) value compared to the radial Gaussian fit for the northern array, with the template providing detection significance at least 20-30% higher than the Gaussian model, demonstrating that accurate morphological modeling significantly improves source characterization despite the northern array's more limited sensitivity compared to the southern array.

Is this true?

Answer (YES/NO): NO